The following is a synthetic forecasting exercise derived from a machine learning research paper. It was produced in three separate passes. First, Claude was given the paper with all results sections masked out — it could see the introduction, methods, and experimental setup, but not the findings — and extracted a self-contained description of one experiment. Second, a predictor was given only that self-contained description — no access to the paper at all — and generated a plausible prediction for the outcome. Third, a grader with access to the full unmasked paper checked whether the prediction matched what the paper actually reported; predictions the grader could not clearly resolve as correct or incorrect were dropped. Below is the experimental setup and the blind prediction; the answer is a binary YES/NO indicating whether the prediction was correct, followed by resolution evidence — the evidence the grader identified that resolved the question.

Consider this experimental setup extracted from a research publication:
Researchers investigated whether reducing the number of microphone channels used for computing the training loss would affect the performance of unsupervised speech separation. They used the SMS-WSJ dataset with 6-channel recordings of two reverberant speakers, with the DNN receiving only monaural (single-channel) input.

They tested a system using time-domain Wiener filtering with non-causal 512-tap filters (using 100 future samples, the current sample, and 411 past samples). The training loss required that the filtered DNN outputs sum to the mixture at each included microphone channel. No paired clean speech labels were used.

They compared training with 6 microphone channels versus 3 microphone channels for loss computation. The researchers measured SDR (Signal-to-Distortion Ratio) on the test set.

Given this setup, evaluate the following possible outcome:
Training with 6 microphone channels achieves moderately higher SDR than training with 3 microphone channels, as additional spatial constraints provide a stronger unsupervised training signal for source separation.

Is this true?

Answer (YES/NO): NO